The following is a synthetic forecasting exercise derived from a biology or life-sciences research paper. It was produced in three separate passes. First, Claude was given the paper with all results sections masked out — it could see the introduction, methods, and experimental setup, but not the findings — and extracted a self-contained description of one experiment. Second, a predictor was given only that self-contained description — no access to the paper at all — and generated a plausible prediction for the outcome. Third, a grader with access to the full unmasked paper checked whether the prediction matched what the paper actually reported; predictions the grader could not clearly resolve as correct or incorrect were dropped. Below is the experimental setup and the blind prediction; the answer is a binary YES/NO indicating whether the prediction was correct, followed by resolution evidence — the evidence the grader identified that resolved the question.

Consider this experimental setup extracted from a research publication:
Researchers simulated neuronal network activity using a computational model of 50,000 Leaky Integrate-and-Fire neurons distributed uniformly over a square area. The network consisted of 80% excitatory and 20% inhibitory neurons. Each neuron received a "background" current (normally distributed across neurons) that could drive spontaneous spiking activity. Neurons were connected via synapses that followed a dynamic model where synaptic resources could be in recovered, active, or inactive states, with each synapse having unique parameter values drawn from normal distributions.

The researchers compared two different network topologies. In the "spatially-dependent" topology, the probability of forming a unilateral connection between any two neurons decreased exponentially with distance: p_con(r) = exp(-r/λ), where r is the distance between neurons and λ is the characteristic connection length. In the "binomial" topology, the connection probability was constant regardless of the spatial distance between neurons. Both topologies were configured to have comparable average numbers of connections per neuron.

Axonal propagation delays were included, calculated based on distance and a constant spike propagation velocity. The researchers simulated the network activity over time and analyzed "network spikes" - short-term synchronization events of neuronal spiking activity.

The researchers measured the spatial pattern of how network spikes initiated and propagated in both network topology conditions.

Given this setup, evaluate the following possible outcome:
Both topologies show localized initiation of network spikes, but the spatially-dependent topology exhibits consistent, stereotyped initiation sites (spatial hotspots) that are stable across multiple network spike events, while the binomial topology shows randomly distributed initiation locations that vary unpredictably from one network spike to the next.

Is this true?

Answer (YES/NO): NO